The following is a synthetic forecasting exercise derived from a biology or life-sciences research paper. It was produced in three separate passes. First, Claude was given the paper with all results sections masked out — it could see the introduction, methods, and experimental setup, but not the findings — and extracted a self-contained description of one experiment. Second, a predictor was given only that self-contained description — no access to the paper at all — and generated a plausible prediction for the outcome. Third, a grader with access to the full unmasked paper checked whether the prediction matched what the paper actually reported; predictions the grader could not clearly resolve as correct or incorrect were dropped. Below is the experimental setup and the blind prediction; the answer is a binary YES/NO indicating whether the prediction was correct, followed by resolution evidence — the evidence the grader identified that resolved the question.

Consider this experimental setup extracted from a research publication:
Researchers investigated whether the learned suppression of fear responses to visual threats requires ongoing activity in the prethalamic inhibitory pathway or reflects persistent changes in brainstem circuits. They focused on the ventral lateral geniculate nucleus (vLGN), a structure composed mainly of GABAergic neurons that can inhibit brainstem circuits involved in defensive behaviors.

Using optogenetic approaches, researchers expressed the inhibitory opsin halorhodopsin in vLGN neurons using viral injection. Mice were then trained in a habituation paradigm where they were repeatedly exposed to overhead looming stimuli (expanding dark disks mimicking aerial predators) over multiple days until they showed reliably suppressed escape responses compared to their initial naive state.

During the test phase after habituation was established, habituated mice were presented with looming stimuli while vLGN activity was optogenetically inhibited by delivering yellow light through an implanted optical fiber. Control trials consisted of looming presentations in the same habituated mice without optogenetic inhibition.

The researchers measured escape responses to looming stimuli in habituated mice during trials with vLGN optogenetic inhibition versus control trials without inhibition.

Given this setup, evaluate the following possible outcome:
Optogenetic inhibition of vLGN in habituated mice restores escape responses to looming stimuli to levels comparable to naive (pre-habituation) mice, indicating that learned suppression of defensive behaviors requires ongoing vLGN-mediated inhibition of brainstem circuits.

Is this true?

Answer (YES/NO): YES